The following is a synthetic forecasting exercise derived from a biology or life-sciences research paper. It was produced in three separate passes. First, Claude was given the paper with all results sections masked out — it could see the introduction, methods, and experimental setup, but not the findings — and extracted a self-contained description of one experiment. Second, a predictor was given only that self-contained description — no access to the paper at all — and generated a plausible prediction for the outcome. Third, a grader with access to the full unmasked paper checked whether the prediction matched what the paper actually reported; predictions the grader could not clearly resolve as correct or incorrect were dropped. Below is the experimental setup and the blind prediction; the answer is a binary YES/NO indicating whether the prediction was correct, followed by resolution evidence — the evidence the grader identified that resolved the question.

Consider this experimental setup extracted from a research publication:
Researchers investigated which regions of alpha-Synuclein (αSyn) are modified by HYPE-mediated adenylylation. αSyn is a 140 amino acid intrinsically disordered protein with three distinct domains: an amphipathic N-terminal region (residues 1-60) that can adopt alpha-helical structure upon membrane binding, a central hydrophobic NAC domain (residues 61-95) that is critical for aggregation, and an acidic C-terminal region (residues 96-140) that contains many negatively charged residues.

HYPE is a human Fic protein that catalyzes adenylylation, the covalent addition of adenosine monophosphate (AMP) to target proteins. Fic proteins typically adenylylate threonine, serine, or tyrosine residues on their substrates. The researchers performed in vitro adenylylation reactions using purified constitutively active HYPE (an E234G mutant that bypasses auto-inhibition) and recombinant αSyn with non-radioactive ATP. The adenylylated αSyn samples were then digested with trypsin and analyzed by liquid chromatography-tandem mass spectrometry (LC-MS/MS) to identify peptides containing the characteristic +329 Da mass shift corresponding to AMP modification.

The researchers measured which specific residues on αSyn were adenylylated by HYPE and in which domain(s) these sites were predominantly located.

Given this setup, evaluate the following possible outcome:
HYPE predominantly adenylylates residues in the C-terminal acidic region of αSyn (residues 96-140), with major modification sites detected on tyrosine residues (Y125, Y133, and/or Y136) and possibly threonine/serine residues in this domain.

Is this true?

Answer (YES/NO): NO